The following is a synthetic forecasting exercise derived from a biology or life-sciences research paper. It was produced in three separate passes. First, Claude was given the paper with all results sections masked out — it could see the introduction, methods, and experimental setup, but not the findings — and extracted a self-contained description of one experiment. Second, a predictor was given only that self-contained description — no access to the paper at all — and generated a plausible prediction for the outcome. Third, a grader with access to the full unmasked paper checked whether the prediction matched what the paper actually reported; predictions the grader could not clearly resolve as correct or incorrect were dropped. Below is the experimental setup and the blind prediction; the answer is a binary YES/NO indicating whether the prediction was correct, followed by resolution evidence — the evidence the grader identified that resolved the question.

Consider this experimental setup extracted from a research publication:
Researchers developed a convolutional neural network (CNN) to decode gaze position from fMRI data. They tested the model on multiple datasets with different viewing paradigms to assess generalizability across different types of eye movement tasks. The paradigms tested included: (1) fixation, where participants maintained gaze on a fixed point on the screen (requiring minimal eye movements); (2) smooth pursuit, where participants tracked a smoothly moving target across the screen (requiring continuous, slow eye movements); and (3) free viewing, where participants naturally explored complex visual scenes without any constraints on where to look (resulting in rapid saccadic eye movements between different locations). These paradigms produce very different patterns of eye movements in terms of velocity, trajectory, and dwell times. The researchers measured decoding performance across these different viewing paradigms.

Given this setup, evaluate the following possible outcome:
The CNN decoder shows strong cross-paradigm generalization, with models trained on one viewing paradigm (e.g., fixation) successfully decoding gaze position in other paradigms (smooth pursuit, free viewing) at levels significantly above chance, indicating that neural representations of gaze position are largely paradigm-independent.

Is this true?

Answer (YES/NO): NO